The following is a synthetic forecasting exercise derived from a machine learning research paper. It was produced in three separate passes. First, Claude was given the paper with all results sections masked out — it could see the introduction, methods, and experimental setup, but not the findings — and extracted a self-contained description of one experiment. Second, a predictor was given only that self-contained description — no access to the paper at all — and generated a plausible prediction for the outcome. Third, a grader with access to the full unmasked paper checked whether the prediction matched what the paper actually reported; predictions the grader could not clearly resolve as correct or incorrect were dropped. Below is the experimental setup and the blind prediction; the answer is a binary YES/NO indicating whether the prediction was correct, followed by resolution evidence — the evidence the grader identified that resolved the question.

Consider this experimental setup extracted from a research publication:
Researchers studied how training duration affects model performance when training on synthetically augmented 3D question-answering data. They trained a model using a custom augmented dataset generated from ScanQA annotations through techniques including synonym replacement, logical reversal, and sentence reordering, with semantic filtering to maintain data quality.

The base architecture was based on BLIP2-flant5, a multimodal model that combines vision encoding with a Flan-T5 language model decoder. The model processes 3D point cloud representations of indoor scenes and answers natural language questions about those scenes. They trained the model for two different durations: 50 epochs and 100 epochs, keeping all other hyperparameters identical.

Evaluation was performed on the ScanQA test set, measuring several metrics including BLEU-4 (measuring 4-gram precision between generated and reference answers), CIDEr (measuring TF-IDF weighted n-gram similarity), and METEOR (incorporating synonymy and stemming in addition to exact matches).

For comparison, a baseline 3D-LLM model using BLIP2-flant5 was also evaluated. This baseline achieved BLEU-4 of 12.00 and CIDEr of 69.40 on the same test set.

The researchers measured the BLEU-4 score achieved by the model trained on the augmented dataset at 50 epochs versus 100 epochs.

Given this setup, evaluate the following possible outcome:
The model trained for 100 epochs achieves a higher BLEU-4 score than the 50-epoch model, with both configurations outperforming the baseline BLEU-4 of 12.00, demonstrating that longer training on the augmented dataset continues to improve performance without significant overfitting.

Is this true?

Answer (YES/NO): NO